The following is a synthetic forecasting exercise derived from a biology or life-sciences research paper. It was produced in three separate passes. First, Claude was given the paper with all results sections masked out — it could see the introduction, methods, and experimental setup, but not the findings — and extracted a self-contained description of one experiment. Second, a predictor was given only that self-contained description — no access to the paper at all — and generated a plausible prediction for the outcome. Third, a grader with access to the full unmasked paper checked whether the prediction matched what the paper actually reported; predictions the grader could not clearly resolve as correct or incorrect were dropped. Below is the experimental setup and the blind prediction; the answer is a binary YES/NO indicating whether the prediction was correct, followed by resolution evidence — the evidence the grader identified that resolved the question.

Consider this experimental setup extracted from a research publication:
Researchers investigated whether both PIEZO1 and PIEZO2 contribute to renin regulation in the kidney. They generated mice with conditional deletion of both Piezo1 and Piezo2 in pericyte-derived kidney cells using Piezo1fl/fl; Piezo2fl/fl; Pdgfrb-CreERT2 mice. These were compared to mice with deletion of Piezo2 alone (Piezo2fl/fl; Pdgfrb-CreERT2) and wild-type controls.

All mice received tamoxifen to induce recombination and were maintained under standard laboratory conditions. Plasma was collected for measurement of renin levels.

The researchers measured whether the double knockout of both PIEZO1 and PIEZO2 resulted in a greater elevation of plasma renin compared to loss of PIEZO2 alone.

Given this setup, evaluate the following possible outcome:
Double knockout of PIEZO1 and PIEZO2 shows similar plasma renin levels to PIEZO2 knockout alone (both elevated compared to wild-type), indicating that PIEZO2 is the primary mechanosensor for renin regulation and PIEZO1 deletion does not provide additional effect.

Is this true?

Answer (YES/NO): YES